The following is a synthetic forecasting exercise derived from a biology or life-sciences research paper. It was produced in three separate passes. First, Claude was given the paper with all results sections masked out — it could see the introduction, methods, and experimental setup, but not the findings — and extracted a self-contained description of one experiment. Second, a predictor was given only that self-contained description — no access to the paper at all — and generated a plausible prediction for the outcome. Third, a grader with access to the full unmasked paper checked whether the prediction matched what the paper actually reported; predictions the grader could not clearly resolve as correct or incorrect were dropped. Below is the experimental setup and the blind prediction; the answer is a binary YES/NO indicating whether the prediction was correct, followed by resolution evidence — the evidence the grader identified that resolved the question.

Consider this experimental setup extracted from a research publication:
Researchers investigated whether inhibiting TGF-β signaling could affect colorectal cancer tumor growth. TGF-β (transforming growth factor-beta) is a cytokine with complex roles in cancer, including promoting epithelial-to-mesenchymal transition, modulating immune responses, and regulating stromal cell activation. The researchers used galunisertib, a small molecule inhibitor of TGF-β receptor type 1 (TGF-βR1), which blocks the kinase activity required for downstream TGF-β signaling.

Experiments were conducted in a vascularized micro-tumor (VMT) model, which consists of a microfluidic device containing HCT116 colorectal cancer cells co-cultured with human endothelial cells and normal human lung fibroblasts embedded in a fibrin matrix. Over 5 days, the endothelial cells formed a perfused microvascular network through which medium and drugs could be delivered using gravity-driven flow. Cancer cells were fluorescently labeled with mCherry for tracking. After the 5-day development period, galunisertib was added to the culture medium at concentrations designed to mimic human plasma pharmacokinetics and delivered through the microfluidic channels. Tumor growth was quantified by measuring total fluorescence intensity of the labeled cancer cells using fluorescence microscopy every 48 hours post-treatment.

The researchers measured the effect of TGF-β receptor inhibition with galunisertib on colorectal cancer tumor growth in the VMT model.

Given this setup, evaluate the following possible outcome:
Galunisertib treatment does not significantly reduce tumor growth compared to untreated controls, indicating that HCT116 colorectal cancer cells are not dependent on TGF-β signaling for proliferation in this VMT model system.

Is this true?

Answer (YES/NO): YES